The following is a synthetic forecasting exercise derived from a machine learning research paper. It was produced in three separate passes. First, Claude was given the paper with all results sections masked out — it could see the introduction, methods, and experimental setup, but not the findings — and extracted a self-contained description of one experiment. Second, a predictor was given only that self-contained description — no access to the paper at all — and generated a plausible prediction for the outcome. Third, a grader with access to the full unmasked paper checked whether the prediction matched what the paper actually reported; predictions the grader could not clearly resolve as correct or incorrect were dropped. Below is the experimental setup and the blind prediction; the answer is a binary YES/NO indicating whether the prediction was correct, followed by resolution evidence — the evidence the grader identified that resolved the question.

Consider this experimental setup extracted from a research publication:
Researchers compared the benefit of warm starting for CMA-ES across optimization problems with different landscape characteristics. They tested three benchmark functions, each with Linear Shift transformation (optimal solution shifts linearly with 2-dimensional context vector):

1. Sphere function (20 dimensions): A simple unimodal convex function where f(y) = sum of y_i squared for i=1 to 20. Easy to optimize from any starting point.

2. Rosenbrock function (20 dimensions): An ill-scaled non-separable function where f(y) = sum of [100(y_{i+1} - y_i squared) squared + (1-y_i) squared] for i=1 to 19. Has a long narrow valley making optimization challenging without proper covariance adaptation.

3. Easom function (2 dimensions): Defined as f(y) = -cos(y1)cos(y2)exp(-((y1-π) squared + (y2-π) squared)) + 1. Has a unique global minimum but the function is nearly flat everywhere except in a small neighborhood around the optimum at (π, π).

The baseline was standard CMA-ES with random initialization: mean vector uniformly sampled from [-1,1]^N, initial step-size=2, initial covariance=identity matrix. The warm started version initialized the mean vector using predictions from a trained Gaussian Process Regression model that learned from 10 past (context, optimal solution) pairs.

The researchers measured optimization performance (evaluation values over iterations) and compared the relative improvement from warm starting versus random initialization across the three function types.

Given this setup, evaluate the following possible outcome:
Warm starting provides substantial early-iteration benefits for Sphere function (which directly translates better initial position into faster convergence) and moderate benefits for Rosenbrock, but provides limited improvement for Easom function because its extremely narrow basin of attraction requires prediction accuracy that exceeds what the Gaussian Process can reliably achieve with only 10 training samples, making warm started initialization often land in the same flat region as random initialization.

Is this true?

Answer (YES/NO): NO